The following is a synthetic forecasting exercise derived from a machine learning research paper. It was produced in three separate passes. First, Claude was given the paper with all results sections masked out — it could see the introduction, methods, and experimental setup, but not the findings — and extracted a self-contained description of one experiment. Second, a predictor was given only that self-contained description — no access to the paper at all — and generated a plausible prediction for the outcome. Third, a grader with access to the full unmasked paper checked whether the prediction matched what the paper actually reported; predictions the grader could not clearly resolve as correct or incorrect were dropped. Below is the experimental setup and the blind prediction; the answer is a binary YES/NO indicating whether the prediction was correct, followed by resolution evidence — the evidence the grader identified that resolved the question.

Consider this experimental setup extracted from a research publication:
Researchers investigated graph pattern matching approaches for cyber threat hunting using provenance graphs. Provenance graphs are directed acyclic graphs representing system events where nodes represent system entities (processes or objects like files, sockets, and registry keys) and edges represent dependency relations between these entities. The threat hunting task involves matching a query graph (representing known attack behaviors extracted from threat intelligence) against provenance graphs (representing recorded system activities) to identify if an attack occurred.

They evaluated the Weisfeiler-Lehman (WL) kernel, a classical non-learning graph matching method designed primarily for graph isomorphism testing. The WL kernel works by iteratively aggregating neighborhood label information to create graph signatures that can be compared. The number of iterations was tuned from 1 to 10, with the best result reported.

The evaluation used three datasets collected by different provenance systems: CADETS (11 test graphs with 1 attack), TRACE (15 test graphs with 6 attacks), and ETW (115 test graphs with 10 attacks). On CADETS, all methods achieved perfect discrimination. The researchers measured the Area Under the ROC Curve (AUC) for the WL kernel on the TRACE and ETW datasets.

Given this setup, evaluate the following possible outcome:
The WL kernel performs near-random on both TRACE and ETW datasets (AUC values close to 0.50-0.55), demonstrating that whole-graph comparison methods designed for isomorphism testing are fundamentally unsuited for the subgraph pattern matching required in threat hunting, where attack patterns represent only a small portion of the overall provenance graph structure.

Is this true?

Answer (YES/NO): NO